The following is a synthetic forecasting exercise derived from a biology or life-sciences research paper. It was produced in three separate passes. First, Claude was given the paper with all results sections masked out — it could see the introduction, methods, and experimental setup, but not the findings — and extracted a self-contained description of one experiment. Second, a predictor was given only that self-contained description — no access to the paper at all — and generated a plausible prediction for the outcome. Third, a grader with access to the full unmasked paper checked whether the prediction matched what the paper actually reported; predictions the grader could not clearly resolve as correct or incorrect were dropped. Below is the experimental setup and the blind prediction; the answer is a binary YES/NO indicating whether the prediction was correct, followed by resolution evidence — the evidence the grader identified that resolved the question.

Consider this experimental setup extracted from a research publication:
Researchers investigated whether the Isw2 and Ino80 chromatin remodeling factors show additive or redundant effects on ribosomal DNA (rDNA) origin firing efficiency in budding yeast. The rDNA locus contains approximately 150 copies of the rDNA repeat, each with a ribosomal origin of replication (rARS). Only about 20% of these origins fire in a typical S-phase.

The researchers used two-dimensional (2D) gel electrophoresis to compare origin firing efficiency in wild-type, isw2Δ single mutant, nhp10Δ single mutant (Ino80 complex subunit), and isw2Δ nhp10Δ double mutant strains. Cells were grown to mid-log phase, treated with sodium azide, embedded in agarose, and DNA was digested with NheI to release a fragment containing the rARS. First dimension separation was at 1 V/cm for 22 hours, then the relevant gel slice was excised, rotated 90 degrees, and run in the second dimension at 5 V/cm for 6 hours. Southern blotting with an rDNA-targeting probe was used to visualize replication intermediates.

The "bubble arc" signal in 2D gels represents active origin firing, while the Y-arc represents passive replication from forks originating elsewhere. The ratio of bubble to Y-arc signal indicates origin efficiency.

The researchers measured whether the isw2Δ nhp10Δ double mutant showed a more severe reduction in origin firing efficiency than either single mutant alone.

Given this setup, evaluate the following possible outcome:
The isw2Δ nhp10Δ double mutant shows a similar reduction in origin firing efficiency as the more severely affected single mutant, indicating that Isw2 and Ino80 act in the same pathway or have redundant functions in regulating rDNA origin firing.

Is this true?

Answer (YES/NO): NO